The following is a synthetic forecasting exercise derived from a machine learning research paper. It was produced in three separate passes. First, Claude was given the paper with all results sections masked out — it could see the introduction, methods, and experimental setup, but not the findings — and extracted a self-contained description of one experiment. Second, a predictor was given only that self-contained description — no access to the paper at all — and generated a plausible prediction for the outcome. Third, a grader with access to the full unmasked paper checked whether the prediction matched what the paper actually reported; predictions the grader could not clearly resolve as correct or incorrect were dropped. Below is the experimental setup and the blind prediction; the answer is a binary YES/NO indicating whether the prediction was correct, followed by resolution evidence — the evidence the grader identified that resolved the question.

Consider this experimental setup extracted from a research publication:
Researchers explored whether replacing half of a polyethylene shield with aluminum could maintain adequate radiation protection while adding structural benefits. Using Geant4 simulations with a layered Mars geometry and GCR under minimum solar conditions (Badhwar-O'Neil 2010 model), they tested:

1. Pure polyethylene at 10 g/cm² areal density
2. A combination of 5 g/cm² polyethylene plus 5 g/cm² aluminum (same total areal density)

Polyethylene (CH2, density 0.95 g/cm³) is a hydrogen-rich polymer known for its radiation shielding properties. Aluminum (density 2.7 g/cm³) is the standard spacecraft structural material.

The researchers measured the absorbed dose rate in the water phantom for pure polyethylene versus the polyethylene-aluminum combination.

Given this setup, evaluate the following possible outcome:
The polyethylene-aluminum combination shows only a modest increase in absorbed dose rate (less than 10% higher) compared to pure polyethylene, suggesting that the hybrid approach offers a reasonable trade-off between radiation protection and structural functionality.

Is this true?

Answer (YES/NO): YES